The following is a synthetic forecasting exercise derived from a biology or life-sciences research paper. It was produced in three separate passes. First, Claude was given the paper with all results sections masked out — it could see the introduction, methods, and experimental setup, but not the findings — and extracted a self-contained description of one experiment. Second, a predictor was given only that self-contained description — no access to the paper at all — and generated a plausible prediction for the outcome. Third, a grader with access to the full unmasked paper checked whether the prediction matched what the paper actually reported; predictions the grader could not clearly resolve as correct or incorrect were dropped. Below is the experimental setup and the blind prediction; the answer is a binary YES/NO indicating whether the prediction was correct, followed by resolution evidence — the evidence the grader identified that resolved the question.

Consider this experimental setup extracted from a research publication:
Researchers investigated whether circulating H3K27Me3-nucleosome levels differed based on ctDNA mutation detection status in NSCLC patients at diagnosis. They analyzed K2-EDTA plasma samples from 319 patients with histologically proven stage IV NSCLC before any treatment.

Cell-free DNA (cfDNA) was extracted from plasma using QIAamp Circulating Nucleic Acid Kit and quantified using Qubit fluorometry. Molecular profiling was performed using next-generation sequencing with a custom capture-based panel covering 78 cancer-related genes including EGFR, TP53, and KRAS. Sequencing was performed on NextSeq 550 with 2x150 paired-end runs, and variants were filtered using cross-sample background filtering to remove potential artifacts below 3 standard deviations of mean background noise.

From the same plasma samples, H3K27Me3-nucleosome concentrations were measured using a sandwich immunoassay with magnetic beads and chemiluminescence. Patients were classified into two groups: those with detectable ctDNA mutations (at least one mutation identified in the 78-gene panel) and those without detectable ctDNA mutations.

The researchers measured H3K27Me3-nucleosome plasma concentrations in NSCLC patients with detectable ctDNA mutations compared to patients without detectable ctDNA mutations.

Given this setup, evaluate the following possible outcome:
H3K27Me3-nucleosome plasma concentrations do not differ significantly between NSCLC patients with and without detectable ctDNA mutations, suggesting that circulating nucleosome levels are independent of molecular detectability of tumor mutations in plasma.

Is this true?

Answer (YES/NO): NO